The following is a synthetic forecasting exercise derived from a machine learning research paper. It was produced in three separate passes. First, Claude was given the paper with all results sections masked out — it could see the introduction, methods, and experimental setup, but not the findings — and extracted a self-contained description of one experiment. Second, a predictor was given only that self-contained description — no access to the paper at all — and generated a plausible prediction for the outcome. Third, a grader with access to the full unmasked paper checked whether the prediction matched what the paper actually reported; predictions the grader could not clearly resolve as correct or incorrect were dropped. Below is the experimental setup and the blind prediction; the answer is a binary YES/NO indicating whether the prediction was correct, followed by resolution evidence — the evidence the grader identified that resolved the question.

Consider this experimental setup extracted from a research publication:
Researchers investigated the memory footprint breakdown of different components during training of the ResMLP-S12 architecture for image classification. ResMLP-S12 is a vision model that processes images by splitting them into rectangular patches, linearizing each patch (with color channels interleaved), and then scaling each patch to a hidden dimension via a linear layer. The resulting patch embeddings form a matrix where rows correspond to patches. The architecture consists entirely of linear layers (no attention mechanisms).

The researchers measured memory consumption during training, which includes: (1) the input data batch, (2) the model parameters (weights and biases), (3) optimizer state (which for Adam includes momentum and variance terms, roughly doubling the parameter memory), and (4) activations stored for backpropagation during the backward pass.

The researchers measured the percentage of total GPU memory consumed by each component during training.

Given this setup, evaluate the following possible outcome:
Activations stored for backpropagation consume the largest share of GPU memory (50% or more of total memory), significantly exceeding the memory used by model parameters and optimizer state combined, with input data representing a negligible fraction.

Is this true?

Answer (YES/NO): YES